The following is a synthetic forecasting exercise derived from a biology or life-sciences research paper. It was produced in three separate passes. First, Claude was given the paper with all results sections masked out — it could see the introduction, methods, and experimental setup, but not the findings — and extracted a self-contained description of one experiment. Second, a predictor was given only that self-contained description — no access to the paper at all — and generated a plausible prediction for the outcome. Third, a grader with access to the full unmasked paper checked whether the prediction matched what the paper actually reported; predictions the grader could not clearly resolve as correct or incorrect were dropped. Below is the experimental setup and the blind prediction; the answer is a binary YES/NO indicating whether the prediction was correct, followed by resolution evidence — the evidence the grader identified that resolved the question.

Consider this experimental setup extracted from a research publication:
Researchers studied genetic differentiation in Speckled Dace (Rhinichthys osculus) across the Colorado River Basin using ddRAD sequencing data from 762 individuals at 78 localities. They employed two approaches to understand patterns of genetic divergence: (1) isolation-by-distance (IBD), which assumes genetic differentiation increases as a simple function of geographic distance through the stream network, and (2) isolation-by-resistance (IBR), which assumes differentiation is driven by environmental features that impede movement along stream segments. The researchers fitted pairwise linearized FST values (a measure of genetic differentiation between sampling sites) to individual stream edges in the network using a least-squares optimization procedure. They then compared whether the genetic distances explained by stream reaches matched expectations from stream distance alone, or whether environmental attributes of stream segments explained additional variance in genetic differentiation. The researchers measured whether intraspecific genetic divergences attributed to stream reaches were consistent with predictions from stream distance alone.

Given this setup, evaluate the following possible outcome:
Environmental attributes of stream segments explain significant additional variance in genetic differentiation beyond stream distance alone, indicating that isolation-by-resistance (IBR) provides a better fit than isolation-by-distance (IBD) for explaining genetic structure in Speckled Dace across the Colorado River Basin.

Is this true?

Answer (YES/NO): YES